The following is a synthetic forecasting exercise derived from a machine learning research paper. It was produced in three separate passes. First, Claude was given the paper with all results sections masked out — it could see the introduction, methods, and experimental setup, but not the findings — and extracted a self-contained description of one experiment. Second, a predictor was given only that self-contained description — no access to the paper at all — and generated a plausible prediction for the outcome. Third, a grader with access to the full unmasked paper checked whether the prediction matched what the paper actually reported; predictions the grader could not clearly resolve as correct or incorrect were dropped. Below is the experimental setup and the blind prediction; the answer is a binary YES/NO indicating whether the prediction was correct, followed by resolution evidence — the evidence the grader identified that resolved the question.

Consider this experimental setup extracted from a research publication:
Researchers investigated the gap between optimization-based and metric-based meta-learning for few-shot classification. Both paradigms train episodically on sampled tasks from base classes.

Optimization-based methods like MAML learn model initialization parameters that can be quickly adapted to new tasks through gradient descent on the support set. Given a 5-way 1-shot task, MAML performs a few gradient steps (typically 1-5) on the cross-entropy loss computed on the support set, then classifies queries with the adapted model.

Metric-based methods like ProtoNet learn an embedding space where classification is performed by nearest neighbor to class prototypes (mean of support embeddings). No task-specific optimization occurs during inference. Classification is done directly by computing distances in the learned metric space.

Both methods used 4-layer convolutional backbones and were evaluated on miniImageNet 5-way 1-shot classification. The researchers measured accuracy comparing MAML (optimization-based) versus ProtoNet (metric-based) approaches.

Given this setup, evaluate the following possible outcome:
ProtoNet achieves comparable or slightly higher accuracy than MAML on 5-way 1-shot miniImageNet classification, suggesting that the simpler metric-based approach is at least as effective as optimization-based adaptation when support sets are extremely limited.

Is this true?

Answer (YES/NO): NO